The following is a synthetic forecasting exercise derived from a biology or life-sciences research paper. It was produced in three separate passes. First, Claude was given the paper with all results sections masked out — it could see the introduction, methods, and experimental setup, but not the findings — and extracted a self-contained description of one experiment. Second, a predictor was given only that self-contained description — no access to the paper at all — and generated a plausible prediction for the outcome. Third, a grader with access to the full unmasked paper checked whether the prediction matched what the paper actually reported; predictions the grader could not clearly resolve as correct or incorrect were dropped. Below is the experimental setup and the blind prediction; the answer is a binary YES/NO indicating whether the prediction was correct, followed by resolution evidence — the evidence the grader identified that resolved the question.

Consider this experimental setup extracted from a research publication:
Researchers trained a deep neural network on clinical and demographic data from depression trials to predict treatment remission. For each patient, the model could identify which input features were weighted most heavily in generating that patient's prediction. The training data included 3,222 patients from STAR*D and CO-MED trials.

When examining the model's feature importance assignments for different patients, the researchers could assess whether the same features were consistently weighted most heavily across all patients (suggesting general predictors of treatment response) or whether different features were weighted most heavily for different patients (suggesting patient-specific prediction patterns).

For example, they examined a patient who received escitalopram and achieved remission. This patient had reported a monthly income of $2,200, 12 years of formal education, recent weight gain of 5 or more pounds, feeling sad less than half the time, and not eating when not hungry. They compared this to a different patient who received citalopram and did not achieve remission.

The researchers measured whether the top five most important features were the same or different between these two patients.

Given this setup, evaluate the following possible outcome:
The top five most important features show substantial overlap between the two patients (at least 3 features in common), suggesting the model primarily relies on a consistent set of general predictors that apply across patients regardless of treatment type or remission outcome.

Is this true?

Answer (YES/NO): NO